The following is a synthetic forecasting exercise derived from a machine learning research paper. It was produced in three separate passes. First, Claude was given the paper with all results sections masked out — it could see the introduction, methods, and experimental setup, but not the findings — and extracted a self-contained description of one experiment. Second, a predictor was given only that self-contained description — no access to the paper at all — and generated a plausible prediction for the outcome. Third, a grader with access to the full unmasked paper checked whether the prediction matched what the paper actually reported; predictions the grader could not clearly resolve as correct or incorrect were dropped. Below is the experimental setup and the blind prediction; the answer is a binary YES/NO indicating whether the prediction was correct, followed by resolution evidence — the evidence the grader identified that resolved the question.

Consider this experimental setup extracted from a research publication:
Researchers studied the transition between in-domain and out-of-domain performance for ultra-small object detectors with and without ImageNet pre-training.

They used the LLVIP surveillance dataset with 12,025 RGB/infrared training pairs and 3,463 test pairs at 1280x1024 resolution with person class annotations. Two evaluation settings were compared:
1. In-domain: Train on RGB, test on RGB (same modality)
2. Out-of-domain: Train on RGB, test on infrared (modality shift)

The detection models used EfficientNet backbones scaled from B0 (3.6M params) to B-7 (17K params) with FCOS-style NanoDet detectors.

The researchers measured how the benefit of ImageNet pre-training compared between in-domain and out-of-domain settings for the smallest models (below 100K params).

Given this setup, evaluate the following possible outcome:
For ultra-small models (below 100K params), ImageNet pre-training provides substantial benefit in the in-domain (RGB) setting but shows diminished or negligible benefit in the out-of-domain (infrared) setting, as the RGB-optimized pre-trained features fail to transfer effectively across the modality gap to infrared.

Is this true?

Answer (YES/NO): NO